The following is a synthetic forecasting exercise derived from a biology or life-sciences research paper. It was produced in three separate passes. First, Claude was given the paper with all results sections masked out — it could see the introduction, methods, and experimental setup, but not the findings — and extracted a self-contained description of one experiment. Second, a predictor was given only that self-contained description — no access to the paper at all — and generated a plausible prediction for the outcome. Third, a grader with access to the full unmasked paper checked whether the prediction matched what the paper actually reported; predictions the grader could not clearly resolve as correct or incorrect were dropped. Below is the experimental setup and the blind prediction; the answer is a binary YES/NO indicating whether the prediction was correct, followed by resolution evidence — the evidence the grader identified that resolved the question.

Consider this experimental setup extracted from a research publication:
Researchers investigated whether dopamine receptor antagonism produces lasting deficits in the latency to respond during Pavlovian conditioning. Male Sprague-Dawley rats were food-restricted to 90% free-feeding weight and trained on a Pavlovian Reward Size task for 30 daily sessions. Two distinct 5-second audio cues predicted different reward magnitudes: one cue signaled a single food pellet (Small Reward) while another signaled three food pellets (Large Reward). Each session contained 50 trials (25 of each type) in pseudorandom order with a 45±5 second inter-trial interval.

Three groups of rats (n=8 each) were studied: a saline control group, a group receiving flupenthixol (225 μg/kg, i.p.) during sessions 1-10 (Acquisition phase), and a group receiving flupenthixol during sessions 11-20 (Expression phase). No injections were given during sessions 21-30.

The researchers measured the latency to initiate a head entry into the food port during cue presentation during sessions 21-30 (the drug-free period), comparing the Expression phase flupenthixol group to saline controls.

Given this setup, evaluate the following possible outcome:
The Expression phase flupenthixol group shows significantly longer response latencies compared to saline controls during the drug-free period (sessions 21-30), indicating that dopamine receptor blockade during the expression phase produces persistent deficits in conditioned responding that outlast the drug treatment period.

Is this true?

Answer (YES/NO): YES